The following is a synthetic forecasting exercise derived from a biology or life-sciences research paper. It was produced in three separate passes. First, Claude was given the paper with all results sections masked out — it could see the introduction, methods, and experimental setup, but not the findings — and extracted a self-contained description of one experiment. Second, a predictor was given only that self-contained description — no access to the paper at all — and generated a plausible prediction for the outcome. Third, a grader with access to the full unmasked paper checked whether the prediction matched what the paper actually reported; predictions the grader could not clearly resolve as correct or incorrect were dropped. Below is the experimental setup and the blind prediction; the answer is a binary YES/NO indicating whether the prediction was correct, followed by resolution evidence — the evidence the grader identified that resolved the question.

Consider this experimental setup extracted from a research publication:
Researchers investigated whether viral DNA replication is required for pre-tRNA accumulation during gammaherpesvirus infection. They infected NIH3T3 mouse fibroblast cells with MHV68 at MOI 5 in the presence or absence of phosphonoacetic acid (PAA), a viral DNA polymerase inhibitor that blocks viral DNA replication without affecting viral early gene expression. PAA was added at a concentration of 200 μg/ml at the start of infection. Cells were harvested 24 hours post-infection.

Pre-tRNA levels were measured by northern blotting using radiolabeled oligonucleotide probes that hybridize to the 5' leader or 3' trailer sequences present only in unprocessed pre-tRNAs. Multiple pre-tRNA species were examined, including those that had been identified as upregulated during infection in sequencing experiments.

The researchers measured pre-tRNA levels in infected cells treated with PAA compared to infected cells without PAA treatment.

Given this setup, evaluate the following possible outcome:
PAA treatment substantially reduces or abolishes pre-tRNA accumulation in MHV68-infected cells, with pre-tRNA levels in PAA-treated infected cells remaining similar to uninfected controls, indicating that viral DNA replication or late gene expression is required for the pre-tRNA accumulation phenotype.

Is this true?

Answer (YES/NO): NO